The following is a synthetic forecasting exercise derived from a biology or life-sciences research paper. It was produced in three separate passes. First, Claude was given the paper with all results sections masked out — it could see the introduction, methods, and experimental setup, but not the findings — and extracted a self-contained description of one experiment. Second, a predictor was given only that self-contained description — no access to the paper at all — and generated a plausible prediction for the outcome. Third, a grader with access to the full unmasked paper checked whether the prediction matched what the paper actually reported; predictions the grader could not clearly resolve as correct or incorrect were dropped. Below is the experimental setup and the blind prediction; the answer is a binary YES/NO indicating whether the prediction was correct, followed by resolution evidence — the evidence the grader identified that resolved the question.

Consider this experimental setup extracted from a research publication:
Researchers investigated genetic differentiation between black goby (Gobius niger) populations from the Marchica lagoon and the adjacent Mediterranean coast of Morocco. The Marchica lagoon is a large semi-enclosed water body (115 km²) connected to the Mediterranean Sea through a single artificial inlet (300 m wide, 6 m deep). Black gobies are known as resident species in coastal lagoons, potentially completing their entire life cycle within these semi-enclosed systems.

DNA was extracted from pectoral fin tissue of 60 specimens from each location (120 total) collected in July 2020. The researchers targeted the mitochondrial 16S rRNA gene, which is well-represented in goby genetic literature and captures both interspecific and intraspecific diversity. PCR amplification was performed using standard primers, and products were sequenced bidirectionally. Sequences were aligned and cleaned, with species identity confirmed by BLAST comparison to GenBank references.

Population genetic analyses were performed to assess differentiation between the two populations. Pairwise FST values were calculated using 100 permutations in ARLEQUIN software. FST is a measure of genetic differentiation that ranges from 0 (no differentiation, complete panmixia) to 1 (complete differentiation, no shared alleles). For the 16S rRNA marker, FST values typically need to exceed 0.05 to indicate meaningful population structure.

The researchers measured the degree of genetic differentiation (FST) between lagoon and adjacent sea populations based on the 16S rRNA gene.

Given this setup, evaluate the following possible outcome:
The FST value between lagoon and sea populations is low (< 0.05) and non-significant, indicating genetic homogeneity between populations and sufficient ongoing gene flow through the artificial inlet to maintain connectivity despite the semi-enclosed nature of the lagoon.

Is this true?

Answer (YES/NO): YES